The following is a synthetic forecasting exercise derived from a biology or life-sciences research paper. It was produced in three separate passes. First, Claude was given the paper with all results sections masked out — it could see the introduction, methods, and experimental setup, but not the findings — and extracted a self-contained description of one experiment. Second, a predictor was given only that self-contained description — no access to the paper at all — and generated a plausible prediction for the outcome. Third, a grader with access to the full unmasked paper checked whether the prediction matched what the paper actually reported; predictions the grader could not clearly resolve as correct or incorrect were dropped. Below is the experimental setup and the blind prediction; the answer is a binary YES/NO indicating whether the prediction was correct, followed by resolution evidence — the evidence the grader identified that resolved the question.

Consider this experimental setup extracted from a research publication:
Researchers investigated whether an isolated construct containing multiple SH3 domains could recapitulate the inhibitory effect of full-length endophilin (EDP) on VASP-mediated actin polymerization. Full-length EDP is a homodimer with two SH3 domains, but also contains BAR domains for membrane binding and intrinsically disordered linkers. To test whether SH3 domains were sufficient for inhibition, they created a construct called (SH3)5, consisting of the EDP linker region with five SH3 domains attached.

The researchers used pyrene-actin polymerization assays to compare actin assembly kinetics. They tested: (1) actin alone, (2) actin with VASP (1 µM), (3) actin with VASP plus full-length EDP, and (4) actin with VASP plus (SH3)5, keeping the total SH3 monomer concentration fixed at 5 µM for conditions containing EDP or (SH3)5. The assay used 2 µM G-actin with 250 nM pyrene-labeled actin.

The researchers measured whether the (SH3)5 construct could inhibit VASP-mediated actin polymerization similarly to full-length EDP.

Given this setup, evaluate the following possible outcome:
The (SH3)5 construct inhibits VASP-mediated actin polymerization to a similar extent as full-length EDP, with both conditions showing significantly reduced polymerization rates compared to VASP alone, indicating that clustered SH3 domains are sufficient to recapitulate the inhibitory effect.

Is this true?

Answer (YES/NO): YES